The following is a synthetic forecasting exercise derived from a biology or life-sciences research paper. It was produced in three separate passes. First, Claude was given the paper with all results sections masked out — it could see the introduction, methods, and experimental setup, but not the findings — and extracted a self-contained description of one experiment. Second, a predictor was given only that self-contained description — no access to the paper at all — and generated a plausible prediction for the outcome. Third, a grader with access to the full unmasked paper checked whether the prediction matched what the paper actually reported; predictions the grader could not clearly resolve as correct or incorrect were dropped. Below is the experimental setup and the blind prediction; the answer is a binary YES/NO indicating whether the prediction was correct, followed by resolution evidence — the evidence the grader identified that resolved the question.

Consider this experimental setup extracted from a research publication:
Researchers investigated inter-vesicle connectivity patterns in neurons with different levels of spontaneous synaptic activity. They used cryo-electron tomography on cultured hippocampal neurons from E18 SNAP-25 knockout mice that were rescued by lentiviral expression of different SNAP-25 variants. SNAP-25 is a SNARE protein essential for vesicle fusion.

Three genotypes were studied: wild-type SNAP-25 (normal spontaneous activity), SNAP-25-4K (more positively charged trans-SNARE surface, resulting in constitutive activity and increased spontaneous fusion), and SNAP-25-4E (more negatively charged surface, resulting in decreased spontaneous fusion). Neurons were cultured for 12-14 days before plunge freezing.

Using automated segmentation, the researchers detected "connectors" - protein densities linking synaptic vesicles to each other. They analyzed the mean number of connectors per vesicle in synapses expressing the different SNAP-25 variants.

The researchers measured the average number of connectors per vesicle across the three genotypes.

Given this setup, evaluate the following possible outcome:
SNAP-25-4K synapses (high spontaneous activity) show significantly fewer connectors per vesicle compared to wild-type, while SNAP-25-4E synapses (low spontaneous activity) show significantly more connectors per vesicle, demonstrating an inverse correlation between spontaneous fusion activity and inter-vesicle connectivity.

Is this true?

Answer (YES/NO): NO